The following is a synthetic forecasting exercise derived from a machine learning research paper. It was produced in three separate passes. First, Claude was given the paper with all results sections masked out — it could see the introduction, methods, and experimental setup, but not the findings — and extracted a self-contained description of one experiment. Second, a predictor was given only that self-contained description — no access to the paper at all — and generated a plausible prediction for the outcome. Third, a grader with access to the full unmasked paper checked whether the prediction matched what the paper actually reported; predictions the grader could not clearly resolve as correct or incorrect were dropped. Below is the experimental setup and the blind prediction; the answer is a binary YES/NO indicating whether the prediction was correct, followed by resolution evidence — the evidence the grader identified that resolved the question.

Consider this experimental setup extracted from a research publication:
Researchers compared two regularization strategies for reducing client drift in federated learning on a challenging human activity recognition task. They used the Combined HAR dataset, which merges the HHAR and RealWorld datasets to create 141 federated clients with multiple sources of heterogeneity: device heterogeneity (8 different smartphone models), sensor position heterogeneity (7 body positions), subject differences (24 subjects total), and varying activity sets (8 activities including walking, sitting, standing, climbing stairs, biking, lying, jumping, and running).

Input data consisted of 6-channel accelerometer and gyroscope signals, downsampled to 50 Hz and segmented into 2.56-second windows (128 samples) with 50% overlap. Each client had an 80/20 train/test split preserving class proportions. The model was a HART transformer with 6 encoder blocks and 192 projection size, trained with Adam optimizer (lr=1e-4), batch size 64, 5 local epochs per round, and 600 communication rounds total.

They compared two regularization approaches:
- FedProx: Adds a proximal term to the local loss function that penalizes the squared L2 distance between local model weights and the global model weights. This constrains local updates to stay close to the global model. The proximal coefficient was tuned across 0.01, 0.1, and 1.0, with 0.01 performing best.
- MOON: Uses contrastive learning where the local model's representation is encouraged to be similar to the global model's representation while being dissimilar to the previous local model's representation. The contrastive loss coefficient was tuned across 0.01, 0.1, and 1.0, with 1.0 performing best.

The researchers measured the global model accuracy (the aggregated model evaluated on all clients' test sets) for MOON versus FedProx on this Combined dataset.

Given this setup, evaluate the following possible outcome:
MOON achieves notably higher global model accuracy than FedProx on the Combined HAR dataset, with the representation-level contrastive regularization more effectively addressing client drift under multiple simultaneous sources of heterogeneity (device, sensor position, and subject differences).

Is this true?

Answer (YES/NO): NO